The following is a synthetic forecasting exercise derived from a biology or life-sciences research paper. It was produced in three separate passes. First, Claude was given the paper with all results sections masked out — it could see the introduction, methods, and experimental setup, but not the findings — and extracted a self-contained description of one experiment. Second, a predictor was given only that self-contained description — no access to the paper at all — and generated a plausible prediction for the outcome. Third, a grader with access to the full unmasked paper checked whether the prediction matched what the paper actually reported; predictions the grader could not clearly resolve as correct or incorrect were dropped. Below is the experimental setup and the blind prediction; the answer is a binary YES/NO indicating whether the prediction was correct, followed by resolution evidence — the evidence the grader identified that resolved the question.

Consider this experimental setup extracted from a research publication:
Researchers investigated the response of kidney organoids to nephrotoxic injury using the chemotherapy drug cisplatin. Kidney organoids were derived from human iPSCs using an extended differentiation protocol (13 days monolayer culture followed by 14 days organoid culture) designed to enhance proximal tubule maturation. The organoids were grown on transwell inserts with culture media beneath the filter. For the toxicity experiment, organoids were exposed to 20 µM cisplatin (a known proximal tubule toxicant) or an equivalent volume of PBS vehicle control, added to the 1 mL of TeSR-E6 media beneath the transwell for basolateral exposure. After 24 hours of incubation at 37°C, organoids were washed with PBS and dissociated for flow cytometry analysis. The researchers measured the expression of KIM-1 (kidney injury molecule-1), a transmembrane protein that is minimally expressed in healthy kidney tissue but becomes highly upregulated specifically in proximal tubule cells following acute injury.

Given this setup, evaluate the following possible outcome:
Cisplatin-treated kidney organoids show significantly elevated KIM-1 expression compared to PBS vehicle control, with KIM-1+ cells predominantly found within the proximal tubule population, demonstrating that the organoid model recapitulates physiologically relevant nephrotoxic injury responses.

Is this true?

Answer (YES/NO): YES